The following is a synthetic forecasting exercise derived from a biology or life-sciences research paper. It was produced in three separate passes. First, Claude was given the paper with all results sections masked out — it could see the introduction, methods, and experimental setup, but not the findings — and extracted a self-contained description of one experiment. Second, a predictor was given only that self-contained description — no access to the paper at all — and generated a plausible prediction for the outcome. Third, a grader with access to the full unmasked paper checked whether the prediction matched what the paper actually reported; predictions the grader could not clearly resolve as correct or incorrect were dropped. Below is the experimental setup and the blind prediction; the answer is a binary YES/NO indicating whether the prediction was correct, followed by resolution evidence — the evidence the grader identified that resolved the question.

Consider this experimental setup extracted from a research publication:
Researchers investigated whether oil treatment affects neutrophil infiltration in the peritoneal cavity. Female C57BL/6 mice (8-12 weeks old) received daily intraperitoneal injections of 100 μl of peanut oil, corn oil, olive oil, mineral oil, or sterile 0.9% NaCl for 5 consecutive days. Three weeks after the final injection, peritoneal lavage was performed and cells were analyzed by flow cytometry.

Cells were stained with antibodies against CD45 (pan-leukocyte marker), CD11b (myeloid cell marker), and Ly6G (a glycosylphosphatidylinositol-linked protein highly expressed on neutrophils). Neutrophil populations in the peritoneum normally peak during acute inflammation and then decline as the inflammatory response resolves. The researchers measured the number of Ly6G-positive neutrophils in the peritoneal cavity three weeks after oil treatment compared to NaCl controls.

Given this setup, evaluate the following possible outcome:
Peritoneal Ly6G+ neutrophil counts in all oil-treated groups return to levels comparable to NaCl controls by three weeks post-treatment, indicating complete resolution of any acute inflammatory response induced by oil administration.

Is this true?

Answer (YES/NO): NO